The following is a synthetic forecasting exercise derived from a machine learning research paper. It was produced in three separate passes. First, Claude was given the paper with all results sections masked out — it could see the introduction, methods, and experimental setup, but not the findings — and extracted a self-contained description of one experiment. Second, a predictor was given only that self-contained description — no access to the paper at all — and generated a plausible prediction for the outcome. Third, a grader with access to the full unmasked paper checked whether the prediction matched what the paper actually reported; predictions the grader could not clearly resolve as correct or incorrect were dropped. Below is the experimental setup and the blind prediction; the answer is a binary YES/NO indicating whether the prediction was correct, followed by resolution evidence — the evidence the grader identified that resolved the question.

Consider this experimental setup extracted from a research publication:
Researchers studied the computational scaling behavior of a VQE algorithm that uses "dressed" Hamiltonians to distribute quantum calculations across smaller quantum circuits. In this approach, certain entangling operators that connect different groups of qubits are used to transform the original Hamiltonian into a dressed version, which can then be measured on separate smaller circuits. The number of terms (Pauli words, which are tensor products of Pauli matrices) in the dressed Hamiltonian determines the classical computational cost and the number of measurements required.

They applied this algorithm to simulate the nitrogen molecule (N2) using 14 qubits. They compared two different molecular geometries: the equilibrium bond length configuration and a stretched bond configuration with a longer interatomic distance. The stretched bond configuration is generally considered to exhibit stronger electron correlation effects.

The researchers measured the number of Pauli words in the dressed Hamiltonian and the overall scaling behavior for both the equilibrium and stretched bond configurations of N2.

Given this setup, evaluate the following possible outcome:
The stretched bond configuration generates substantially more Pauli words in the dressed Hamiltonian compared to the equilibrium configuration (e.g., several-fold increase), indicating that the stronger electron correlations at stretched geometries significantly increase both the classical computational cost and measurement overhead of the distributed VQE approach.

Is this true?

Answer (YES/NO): NO